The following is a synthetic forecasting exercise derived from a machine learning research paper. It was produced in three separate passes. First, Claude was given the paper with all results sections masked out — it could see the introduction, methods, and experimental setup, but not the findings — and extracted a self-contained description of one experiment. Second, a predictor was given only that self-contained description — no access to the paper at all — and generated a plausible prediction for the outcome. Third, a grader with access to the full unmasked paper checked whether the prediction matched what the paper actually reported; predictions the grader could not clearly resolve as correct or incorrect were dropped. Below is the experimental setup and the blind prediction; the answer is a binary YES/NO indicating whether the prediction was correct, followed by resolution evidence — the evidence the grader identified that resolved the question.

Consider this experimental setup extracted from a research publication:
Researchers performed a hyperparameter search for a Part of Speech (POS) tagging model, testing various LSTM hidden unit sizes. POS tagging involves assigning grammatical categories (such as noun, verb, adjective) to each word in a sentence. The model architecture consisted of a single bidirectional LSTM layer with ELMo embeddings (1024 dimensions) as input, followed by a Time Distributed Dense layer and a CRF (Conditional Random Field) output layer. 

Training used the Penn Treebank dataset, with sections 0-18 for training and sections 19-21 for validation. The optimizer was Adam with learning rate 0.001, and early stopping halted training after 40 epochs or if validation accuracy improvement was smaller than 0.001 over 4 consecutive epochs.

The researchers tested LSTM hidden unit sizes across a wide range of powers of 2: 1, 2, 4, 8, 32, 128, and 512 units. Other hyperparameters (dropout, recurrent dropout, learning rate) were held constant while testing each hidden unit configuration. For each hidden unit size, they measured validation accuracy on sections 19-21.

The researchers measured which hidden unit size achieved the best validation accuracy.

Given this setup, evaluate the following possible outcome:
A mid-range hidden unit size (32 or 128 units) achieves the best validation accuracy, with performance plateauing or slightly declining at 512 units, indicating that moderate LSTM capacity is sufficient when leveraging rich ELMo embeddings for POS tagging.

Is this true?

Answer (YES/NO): NO